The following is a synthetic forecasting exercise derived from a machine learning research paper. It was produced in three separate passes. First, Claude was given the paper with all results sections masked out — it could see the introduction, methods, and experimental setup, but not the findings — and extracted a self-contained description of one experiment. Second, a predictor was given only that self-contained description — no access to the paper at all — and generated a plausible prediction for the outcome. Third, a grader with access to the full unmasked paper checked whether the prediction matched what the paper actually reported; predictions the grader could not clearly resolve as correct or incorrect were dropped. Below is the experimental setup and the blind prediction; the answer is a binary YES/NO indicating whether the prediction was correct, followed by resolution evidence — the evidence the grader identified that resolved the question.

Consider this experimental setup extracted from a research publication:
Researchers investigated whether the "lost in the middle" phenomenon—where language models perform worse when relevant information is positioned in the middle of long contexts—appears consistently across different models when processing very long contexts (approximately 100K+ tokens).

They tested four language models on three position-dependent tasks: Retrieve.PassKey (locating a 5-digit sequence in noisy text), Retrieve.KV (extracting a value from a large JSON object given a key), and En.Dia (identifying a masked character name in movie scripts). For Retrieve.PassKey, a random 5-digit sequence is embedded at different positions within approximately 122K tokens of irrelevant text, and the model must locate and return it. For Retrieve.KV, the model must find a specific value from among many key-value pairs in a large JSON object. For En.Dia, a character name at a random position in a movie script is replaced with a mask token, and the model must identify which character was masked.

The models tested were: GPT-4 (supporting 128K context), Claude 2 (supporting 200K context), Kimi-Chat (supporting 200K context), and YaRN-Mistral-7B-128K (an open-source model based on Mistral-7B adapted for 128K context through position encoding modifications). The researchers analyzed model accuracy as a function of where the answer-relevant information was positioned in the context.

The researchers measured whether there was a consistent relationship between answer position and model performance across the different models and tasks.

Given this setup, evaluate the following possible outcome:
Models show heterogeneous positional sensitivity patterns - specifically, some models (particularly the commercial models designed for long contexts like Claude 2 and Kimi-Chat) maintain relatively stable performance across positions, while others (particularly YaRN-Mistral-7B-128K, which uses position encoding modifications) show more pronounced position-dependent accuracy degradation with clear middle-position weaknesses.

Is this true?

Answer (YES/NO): NO